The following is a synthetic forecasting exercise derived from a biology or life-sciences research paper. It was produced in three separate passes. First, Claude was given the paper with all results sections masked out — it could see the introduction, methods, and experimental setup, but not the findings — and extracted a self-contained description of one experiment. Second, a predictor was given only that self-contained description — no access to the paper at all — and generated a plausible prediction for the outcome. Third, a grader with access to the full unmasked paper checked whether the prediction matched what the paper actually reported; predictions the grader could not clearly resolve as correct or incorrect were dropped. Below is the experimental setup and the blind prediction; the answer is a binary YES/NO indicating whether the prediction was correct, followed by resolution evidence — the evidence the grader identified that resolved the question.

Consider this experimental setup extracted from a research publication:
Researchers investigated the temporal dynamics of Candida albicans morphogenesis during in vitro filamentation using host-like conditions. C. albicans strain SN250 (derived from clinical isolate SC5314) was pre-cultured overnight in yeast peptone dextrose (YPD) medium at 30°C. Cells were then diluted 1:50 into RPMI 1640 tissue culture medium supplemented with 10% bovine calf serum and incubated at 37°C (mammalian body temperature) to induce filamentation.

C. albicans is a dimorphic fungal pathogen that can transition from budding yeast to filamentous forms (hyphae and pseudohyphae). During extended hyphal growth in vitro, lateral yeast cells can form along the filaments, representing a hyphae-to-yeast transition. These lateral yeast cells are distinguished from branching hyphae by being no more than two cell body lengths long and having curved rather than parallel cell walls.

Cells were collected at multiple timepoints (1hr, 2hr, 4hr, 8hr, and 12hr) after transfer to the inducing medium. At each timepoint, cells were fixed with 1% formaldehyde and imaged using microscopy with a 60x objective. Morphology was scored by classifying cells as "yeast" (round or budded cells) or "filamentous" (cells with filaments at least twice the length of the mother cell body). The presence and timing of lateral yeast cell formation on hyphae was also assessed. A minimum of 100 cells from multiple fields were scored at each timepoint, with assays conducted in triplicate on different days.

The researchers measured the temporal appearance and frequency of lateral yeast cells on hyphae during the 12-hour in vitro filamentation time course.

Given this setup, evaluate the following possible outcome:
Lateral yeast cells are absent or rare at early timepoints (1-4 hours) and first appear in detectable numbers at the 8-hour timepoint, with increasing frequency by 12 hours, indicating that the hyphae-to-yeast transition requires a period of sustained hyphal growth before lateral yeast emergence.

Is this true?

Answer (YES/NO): NO